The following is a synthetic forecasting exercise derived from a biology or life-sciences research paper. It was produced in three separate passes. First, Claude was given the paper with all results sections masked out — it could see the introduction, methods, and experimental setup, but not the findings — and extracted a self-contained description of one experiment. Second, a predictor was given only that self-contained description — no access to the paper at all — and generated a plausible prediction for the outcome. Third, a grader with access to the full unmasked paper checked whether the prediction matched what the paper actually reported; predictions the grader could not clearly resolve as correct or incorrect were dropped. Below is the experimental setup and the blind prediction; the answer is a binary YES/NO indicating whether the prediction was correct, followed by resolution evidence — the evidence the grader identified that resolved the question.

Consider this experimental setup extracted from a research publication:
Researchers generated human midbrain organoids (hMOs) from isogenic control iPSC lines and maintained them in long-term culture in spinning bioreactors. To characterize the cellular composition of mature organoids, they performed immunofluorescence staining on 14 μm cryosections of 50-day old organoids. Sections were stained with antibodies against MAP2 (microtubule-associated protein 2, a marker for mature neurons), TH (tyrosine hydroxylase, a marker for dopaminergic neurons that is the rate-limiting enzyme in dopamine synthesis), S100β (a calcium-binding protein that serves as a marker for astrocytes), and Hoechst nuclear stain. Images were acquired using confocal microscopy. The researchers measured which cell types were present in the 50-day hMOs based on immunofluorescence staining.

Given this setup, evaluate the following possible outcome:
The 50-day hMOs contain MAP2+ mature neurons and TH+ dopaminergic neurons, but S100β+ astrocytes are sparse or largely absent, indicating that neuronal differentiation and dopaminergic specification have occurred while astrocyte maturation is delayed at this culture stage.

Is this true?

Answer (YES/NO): NO